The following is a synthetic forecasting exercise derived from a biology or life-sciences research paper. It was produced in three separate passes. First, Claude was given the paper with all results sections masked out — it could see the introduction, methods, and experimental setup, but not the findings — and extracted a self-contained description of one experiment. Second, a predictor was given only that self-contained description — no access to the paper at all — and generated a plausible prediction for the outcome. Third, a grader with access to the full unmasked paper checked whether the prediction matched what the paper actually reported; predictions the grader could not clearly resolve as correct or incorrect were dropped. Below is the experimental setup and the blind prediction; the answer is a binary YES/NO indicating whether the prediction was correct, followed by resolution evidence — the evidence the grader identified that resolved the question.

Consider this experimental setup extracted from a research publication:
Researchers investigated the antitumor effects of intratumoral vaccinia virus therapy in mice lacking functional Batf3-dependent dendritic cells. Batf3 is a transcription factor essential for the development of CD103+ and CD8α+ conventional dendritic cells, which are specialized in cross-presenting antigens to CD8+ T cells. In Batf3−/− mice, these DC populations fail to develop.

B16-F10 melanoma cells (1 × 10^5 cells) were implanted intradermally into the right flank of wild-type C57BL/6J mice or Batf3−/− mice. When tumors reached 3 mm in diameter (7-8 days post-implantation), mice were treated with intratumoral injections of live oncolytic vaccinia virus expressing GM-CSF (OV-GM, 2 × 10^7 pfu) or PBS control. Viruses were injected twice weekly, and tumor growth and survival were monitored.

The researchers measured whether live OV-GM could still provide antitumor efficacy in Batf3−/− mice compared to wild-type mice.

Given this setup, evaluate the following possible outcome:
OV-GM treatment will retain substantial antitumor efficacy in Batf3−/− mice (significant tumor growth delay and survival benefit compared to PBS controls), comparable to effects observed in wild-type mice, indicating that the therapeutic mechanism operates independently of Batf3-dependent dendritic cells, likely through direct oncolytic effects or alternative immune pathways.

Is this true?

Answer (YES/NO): NO